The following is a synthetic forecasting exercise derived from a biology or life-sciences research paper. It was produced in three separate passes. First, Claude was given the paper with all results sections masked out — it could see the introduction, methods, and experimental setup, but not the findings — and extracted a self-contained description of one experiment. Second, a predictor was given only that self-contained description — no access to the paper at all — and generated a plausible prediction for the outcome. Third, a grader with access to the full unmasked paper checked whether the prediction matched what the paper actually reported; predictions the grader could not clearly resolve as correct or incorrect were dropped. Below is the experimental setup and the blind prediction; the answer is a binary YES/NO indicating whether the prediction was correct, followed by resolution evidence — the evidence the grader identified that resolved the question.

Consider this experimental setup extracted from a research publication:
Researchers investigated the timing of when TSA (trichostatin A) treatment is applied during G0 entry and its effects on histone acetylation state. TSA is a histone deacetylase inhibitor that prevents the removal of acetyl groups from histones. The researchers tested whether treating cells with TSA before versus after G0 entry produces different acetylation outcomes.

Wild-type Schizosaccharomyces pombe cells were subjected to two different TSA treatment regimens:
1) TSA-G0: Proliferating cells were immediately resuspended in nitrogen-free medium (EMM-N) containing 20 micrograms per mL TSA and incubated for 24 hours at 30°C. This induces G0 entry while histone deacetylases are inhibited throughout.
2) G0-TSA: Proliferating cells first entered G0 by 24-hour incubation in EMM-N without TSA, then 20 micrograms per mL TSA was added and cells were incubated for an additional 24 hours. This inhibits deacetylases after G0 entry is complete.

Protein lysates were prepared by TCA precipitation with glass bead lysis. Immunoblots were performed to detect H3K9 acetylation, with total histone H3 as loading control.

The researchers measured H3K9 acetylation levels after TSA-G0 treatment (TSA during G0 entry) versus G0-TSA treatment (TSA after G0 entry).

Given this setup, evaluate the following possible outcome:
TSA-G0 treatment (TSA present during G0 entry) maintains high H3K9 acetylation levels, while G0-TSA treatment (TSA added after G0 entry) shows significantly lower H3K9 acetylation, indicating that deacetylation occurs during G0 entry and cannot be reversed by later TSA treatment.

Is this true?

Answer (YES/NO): NO